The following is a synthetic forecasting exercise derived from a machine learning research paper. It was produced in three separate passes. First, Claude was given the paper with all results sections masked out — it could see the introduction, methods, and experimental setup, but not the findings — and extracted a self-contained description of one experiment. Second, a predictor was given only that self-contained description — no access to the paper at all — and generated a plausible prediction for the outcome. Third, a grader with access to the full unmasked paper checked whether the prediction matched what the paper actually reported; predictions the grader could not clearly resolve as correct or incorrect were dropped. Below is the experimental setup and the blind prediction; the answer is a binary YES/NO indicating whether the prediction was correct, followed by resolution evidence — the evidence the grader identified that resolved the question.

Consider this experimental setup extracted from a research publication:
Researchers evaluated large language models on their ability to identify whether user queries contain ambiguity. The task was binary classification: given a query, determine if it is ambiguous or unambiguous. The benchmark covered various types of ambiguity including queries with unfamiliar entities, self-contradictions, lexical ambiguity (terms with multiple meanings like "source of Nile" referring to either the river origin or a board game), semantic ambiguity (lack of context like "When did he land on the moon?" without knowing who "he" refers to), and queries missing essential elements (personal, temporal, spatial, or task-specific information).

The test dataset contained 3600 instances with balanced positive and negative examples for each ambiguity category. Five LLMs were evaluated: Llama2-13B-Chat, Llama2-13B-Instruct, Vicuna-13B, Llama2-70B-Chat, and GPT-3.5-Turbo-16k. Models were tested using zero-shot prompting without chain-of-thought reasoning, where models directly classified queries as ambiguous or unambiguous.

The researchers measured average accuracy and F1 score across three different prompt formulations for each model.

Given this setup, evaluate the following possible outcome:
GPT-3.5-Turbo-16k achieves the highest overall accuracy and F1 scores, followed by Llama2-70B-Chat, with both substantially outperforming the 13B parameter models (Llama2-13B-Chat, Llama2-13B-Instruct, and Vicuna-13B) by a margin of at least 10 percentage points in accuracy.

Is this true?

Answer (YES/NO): NO